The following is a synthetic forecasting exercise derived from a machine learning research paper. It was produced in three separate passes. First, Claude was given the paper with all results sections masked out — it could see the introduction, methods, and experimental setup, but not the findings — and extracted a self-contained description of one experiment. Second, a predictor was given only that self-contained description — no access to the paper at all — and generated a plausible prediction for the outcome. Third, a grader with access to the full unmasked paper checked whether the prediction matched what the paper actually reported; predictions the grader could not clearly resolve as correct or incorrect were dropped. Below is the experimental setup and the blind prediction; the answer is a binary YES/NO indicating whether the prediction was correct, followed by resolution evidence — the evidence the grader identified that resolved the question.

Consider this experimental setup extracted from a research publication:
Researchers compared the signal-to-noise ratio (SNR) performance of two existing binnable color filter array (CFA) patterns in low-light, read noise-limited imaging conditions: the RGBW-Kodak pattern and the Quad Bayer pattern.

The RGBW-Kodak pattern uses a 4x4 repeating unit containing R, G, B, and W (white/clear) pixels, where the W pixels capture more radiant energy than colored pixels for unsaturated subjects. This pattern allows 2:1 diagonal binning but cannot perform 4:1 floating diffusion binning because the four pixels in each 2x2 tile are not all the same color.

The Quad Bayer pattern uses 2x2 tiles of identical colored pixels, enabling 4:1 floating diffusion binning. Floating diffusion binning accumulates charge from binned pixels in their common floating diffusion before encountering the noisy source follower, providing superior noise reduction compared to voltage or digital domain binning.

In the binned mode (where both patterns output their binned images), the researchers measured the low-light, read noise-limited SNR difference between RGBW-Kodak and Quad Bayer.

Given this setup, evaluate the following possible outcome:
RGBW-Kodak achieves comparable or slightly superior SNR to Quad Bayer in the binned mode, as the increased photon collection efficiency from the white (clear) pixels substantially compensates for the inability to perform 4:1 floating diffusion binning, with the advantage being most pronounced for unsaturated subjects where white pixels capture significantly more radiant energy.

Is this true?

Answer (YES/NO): YES